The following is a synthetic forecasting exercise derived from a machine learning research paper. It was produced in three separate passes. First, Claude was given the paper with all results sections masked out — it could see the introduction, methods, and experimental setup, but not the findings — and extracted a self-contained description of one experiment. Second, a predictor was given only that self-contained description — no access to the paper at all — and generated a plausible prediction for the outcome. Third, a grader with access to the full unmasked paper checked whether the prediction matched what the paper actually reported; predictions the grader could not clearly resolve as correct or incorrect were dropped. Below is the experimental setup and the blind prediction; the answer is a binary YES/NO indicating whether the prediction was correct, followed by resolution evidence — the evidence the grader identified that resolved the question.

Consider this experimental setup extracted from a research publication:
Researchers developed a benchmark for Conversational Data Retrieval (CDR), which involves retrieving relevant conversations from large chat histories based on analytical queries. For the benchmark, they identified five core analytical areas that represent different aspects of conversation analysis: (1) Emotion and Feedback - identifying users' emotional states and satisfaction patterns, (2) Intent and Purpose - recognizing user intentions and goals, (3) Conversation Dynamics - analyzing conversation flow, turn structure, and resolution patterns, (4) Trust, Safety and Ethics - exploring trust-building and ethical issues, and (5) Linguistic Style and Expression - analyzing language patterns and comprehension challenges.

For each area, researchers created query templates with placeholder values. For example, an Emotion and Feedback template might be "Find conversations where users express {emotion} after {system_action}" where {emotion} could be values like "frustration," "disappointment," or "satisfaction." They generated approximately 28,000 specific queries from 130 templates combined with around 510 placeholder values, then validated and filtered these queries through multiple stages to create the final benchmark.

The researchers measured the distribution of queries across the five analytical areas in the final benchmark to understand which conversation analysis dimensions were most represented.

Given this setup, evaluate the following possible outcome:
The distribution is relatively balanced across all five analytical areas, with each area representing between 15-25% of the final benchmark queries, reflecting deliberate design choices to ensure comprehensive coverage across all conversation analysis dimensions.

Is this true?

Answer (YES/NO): NO